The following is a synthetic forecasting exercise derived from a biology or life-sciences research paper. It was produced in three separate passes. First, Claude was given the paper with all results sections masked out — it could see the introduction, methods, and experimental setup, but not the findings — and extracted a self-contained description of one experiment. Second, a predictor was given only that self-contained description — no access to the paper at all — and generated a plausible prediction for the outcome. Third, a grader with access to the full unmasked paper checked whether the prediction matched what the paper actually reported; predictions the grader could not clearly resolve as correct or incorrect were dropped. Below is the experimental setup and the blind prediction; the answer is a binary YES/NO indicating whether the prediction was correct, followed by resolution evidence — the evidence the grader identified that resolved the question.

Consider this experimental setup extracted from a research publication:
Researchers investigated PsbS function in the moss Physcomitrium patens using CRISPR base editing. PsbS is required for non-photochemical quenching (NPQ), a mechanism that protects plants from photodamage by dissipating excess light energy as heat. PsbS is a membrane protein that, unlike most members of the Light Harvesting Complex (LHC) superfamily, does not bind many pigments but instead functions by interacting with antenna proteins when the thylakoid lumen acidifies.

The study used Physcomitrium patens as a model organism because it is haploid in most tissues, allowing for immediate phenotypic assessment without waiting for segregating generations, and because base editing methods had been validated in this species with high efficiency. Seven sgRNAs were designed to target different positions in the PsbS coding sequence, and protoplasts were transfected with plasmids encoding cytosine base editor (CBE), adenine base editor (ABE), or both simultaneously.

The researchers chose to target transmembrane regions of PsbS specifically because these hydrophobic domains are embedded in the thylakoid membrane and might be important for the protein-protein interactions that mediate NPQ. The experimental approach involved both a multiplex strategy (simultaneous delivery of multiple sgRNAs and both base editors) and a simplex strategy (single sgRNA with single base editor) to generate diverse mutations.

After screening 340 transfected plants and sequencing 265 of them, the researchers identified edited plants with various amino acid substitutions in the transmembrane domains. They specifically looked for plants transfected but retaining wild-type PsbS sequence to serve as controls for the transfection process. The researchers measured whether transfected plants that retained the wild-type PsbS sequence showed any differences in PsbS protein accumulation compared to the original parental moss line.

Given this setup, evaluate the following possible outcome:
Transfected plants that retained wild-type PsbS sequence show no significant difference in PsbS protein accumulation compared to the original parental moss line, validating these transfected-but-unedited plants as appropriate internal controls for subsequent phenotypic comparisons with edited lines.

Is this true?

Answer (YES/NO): YES